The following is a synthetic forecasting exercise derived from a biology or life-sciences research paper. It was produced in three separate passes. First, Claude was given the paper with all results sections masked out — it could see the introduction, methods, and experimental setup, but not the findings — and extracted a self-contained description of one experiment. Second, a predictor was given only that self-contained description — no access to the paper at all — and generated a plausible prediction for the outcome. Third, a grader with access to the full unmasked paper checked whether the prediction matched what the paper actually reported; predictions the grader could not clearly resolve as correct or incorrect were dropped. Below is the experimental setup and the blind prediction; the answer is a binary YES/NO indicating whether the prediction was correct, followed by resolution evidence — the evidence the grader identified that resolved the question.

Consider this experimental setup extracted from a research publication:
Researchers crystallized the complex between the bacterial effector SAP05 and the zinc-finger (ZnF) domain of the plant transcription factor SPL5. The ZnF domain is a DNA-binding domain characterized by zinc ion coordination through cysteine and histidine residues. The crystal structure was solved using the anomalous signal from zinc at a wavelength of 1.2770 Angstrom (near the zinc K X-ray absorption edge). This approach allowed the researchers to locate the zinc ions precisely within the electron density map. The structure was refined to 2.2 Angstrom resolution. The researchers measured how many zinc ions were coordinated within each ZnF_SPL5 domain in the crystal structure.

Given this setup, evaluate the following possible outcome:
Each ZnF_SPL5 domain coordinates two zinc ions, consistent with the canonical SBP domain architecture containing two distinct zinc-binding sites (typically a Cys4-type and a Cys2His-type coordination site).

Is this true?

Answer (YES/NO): YES